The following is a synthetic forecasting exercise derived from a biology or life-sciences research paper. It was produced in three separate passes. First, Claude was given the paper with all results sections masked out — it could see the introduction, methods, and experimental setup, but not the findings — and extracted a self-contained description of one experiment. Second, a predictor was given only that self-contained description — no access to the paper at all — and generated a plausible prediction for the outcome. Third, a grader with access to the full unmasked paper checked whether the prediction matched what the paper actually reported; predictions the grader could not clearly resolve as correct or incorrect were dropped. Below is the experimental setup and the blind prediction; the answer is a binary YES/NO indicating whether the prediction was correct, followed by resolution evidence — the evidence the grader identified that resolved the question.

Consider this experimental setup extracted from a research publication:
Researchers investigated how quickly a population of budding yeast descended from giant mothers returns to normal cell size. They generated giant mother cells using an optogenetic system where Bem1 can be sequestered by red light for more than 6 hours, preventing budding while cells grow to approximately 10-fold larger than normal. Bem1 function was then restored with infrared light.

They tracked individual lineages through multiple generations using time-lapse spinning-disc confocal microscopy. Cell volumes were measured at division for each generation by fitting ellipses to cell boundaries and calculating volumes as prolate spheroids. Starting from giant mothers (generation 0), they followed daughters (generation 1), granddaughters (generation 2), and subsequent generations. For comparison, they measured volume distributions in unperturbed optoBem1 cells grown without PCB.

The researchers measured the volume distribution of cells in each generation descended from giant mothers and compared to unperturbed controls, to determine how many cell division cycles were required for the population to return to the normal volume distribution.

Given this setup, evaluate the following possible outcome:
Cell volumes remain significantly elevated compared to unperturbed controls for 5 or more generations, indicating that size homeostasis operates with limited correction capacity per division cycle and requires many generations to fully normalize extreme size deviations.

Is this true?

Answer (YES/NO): NO